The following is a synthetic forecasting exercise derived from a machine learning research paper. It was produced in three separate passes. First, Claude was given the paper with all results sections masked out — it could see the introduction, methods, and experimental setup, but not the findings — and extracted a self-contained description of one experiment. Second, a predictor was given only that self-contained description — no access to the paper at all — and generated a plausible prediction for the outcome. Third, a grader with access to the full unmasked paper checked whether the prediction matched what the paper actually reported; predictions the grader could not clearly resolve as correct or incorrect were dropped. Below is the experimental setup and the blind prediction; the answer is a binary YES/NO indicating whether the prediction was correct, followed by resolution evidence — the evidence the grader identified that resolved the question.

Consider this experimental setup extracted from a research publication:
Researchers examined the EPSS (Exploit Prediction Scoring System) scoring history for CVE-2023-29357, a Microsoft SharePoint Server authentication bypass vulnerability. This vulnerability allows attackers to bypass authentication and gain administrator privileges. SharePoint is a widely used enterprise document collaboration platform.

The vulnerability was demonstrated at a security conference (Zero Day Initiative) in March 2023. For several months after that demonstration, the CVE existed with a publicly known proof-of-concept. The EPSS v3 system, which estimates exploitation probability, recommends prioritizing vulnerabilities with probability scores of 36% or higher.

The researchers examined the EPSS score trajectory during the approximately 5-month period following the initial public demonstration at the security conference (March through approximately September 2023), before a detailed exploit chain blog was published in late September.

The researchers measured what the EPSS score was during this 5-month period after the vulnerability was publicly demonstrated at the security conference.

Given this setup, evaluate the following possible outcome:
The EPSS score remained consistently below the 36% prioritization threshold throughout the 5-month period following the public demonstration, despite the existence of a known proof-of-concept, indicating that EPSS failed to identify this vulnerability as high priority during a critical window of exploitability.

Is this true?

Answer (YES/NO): YES